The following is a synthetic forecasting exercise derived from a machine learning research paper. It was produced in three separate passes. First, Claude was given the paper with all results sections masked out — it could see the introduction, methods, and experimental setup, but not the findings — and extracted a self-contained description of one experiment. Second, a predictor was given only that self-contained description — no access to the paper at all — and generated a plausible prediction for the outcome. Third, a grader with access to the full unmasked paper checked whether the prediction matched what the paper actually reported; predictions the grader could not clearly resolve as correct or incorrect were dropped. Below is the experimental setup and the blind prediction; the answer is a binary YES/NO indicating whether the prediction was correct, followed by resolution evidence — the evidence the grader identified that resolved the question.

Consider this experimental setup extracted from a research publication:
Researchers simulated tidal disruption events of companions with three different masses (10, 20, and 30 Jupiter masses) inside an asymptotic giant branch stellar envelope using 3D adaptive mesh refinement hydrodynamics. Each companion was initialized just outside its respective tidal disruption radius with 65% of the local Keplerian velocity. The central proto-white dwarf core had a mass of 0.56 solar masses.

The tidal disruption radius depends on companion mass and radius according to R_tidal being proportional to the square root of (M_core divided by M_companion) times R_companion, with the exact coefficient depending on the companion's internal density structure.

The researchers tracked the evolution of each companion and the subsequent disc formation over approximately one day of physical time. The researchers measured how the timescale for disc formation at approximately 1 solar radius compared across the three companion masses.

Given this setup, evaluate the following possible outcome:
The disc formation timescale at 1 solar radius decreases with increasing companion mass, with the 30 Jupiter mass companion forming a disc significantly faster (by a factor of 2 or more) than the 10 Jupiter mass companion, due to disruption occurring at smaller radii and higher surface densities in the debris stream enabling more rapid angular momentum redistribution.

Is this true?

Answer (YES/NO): NO